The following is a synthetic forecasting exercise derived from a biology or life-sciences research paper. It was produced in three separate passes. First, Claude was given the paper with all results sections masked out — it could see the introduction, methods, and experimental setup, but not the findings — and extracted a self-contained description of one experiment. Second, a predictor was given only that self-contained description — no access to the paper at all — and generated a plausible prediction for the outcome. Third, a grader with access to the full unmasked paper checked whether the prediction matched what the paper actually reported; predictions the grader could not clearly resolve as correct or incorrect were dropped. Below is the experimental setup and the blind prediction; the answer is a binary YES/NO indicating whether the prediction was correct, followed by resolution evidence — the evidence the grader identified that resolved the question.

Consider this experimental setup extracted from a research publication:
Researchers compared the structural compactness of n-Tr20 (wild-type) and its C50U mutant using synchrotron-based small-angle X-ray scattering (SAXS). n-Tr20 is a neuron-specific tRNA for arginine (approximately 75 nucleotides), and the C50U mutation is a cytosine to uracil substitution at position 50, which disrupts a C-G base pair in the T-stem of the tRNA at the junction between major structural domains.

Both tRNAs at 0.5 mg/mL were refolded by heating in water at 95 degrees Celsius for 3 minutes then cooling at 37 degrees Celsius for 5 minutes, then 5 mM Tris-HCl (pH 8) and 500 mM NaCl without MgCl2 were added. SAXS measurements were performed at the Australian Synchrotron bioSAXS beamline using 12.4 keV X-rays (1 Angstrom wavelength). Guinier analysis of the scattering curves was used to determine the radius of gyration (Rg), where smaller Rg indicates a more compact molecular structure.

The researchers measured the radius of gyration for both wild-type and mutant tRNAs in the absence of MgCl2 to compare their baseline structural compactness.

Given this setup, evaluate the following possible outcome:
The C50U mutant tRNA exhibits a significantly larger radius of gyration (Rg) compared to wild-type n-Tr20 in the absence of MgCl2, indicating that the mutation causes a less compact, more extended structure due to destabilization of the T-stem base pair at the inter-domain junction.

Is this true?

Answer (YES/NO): YES